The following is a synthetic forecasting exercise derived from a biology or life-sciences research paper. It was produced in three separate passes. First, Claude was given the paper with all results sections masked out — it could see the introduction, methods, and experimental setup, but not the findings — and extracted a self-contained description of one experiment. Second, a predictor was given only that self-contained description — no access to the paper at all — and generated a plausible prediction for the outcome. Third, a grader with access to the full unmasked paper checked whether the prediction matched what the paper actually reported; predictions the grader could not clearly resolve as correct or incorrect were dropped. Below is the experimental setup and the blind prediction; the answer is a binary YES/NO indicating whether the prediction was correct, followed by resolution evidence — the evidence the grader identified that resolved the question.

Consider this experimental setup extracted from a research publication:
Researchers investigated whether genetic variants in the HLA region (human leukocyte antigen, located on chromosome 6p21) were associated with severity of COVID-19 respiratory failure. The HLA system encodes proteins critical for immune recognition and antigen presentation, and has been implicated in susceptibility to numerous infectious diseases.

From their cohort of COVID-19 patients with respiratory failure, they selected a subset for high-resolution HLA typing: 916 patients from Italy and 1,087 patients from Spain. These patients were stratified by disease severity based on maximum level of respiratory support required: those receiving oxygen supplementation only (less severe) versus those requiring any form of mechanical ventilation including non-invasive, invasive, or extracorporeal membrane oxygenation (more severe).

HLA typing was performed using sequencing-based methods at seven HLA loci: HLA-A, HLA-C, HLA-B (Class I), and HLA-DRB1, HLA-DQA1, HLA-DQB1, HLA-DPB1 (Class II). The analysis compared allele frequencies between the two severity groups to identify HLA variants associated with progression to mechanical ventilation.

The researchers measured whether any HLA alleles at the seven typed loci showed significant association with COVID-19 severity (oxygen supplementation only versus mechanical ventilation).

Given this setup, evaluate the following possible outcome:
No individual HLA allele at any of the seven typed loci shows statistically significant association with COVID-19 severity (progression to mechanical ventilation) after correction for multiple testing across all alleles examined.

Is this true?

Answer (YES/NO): YES